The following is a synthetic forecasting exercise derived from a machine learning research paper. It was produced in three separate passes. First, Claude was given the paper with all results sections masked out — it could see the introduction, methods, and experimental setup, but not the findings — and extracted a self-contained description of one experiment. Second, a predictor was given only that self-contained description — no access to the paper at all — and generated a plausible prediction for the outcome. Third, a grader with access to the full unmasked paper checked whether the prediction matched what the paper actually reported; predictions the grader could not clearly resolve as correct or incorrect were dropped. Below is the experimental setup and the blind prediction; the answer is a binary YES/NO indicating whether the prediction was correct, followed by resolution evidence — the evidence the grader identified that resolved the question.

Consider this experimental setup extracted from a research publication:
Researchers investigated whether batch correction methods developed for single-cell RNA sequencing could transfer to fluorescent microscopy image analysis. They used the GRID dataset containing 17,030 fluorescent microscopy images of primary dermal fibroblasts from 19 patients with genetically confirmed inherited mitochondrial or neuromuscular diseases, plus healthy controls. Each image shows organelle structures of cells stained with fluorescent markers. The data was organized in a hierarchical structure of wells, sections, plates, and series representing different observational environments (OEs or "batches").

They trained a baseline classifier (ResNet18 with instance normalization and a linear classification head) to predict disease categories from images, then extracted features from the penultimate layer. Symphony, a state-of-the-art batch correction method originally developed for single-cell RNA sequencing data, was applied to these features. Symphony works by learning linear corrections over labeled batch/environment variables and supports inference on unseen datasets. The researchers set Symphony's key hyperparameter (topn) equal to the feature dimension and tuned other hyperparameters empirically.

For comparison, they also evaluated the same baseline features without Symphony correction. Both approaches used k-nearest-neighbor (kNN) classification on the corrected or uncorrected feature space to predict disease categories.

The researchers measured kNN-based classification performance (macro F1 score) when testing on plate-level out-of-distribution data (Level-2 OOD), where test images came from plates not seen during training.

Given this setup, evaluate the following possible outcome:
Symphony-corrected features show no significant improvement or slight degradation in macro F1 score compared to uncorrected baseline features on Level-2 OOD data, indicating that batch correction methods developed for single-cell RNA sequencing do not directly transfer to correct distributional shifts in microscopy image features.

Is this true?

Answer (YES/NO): YES